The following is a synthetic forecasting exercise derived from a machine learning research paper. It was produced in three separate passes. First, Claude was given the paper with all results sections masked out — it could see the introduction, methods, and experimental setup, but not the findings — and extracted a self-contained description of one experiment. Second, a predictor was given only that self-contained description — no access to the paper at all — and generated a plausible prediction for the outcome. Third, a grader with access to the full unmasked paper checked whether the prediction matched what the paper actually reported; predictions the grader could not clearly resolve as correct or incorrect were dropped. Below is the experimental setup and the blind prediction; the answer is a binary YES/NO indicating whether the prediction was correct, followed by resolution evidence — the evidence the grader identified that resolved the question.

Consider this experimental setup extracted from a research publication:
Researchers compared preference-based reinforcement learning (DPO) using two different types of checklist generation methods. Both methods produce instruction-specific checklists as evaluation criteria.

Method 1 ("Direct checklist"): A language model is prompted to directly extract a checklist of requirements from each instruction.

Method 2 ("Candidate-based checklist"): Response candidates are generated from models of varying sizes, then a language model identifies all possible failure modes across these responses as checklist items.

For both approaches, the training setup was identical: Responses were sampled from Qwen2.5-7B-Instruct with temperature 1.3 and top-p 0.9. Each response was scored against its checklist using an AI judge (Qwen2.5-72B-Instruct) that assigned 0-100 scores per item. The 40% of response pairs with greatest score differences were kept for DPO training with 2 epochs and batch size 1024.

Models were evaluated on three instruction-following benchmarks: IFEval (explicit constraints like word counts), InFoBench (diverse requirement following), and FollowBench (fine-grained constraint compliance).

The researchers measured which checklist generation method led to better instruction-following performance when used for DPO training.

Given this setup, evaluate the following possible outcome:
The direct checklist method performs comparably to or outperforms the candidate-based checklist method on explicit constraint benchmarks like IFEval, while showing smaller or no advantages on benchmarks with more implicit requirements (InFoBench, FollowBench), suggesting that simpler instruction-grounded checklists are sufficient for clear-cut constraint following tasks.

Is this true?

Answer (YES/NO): NO